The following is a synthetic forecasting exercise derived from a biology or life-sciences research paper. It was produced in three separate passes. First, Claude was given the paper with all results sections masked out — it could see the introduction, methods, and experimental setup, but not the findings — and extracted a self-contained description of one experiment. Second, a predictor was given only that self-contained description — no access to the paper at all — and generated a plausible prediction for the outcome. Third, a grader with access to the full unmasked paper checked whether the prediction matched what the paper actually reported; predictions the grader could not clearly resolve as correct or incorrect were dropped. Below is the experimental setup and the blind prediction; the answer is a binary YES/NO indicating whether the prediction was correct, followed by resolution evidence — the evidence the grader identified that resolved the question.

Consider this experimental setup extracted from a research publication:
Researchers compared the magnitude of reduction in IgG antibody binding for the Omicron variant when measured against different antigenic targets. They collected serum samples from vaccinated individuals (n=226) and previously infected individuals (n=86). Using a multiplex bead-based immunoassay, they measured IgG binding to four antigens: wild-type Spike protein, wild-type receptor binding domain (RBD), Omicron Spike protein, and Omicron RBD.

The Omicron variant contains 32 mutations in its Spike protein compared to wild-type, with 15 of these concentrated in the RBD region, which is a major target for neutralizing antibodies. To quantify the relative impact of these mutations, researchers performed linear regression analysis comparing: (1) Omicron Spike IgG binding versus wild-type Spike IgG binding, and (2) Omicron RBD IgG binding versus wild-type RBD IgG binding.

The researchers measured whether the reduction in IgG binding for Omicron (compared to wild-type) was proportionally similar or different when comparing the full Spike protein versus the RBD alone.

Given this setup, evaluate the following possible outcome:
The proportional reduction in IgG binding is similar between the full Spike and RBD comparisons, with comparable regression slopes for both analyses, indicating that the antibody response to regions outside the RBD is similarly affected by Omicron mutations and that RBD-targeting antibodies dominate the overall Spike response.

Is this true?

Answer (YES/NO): NO